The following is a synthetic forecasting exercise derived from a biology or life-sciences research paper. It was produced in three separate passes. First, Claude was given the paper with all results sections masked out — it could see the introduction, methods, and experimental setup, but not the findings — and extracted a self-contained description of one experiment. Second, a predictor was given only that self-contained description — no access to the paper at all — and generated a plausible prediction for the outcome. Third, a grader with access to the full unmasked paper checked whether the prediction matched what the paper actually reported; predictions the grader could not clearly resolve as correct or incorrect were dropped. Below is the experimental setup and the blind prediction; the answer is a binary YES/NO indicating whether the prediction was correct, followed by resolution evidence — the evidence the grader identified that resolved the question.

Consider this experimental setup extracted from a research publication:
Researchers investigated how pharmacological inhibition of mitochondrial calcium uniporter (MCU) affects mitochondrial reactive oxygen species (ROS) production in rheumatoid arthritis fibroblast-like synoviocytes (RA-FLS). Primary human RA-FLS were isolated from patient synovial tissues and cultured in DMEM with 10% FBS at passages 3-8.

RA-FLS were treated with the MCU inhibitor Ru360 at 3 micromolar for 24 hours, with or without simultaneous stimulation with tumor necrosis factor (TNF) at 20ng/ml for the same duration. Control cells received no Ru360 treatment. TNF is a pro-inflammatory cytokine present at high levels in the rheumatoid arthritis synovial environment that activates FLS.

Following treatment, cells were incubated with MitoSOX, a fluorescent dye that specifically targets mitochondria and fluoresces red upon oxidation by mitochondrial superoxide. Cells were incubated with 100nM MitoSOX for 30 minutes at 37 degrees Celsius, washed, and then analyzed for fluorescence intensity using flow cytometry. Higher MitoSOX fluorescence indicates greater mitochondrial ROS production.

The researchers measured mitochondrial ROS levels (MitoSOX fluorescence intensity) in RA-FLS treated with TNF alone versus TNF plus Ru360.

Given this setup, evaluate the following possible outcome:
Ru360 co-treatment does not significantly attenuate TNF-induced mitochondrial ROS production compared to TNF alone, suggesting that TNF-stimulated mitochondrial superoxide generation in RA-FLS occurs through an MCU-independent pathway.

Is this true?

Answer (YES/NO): NO